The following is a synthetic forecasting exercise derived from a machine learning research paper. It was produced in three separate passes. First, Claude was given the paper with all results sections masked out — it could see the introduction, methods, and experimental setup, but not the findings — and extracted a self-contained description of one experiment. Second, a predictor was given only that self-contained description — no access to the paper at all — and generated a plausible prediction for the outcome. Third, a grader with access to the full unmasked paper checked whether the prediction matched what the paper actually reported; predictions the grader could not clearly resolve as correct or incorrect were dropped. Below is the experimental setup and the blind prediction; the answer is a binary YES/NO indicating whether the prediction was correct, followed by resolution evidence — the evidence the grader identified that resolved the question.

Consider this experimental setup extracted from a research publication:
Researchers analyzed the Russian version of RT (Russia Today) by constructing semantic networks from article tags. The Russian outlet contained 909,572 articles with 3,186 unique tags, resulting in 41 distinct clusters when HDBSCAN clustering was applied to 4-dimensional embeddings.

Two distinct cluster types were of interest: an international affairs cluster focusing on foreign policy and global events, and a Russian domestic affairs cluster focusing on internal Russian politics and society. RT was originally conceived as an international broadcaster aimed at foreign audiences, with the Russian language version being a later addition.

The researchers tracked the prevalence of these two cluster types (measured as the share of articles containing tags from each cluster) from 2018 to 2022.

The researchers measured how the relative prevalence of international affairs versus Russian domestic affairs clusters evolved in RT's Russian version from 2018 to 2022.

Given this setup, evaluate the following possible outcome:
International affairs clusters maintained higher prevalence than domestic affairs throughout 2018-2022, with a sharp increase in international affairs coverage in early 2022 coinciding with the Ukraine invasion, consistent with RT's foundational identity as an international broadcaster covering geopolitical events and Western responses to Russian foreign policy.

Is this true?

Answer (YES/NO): NO